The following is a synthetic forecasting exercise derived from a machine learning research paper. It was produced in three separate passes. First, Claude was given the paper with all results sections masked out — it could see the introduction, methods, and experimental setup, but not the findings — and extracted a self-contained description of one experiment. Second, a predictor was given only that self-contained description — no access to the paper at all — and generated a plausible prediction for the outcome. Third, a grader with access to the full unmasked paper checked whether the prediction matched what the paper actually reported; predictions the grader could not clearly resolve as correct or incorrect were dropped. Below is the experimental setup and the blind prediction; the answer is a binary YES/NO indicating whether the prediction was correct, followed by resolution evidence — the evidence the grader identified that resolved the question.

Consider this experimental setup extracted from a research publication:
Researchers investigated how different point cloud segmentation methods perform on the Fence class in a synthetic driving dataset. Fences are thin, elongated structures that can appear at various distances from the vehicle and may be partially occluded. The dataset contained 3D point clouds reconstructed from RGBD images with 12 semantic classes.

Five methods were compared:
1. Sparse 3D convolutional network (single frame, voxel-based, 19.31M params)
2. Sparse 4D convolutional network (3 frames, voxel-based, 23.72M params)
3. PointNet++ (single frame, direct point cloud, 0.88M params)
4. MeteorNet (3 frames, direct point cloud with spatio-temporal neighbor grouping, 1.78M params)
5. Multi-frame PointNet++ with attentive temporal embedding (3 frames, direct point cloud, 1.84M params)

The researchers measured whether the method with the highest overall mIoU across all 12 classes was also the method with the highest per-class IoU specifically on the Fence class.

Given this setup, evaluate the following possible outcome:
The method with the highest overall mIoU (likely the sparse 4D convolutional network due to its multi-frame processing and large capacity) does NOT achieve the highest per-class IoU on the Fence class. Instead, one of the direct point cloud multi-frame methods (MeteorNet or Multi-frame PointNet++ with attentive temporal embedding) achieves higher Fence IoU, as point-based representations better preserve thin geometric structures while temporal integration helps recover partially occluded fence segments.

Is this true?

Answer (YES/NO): NO